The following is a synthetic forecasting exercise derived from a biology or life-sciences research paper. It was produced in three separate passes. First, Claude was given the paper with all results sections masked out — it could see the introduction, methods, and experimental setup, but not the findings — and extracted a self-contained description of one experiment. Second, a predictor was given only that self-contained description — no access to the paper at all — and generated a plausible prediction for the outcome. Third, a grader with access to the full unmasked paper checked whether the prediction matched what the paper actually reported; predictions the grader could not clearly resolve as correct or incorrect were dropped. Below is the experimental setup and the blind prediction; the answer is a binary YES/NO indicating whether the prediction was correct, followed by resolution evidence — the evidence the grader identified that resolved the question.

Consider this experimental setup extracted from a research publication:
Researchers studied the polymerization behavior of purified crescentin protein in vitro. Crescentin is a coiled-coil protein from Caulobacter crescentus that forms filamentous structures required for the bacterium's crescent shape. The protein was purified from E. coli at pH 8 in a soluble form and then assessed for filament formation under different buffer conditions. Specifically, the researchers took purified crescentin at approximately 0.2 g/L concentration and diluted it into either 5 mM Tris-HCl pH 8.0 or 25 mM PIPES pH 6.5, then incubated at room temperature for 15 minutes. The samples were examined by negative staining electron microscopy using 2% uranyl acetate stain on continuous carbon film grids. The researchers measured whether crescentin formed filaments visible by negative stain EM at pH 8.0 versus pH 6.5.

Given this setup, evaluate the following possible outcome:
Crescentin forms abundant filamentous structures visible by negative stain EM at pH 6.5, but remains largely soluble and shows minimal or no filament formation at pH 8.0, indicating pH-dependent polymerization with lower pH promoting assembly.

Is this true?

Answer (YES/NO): YES